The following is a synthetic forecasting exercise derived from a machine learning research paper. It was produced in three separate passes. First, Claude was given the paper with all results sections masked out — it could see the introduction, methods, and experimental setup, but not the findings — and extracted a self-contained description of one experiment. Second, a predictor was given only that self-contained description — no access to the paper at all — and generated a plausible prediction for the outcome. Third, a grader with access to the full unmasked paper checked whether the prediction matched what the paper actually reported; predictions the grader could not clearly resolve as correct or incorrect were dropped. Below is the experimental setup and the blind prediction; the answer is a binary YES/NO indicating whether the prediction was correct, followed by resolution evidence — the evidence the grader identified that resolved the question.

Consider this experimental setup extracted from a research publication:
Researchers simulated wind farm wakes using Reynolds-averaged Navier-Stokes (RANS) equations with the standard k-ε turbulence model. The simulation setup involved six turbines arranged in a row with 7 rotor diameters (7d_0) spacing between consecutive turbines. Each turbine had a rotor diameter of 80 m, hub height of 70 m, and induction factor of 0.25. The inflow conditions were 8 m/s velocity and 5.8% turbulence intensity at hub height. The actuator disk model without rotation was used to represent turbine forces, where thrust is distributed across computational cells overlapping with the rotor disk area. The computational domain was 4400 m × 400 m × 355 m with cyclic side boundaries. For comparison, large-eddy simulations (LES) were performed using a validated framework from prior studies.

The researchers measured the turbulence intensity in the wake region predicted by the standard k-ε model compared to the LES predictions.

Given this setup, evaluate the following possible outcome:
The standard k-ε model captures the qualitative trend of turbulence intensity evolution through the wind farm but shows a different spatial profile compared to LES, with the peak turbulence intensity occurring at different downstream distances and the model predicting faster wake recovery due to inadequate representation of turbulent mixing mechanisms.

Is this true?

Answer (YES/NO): NO